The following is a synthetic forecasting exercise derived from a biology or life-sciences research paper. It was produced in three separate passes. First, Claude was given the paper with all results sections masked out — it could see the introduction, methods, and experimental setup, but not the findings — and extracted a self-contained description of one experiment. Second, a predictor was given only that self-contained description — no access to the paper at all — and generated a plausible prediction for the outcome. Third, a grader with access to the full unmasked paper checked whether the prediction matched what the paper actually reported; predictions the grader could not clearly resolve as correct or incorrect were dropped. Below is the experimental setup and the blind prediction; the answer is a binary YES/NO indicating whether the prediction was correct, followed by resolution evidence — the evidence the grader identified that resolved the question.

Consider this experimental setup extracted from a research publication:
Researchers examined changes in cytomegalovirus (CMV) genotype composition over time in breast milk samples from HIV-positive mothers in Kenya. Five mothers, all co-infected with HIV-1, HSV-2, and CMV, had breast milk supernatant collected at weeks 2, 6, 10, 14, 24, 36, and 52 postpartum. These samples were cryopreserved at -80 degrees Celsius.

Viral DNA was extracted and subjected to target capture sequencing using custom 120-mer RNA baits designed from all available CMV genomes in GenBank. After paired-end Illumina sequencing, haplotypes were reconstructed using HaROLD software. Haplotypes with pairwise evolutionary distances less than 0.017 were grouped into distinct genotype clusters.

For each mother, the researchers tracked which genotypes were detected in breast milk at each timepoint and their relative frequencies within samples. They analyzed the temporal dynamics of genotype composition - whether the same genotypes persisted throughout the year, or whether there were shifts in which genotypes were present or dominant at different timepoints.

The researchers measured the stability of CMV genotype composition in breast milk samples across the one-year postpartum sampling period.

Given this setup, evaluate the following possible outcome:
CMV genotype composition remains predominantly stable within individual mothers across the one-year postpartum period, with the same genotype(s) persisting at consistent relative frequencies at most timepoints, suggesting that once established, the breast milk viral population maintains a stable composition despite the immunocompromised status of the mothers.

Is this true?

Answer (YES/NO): NO